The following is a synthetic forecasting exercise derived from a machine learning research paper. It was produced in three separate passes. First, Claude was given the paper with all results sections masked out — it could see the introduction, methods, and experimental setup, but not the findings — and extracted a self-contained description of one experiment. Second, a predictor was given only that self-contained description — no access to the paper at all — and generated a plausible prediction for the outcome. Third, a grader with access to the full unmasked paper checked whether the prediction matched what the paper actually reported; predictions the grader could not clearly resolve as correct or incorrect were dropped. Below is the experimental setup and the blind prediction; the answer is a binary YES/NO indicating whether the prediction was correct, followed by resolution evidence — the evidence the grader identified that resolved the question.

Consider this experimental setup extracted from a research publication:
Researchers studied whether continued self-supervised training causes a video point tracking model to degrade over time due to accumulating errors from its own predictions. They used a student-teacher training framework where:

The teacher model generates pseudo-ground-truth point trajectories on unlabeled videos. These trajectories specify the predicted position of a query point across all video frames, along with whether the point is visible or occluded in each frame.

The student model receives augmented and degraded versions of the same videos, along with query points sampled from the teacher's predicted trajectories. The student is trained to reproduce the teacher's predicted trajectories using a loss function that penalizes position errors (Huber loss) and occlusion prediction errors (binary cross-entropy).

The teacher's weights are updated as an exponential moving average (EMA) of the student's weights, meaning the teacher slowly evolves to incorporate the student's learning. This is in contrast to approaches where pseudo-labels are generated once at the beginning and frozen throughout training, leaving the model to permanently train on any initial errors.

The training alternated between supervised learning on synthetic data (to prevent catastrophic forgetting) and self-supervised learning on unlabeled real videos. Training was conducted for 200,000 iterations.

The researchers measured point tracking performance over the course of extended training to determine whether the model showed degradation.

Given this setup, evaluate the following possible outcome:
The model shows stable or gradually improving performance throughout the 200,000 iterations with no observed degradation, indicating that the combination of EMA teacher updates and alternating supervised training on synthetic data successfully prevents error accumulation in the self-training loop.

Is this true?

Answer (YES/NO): YES